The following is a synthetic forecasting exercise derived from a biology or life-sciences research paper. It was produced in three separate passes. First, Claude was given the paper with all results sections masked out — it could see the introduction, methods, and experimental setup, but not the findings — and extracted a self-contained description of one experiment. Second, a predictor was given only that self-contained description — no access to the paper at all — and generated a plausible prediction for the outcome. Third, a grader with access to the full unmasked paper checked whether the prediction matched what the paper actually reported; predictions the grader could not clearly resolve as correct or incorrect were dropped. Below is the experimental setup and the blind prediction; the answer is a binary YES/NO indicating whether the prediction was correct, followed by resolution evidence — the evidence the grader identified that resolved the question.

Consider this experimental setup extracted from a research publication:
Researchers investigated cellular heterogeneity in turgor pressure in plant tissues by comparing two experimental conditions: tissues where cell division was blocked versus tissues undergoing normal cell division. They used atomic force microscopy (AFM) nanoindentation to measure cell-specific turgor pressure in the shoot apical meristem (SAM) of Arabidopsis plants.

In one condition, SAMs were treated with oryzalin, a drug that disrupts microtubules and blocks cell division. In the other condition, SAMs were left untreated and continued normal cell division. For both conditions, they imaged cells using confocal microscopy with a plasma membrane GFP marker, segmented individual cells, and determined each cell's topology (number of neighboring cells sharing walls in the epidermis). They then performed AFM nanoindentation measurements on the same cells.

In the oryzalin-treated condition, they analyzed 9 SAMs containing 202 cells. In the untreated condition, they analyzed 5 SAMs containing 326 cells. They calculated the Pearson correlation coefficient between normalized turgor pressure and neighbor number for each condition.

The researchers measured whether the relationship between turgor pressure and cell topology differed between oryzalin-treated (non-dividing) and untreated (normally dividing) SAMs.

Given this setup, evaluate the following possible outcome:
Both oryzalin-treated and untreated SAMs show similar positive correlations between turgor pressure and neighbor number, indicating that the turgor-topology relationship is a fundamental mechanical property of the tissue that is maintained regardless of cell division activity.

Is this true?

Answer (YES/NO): NO